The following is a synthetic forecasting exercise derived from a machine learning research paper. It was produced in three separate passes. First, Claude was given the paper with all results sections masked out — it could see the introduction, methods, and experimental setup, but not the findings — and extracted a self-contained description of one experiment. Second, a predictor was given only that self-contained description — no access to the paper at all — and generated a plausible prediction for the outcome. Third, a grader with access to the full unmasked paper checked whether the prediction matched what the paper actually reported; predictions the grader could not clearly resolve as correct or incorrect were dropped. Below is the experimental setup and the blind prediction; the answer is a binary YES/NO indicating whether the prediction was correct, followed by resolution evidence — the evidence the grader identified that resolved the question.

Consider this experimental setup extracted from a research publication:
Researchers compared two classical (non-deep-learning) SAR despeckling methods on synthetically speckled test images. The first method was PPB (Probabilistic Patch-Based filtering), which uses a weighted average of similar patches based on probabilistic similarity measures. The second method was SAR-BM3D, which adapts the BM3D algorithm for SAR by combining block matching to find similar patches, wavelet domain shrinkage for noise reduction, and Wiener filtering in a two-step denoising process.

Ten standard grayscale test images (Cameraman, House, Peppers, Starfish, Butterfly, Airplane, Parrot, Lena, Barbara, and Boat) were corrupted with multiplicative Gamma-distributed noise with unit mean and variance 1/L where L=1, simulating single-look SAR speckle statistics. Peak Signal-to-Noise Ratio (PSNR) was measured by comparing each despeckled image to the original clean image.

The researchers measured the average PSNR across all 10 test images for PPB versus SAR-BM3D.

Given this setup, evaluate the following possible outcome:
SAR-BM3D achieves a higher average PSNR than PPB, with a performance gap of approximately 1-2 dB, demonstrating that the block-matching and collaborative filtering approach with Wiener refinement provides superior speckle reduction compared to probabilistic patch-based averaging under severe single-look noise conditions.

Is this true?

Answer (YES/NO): YES